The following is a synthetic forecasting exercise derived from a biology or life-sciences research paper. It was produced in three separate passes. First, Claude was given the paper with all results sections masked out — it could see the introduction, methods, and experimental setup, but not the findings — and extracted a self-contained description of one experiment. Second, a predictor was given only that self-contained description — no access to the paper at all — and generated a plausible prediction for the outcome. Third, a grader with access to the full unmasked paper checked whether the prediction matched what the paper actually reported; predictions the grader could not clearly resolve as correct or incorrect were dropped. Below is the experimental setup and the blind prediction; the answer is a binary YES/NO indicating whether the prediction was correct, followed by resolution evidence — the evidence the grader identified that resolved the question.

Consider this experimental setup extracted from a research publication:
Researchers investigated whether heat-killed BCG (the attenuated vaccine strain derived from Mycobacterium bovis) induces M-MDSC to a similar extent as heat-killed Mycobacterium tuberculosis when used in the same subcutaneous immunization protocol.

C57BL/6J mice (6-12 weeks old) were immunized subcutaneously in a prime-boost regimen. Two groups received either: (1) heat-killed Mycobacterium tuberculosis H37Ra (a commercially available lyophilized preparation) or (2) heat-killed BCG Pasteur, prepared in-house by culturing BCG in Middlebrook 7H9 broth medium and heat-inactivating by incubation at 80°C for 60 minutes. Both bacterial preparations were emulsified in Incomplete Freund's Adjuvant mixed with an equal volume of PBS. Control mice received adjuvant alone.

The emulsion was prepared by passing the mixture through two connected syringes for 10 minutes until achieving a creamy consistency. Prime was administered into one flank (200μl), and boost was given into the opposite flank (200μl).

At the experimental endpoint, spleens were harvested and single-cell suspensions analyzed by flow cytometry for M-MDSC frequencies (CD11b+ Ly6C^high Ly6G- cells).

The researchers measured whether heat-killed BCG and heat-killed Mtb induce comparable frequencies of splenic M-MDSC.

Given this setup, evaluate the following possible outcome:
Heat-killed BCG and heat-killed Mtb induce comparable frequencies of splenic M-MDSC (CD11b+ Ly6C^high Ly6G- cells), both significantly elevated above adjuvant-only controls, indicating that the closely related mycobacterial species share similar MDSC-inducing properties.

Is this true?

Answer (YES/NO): NO